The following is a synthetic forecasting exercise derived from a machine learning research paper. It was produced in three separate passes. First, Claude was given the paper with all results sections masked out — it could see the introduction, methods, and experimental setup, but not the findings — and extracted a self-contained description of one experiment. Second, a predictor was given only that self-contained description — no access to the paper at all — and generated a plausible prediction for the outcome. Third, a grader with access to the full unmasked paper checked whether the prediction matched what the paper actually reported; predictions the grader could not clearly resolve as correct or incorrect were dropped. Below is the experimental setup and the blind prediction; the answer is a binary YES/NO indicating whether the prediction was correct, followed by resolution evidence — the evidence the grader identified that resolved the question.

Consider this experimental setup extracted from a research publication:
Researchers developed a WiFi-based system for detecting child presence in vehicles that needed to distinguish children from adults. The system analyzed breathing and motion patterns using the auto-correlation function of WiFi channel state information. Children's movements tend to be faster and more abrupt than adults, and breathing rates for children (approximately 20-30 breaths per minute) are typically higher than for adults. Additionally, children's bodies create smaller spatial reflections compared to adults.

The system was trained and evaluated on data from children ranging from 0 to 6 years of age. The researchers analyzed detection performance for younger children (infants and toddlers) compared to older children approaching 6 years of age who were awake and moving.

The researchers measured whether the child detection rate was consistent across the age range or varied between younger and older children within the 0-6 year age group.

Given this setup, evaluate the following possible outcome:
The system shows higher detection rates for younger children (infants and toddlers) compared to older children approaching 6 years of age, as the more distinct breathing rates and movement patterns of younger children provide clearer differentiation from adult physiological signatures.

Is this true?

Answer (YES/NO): YES